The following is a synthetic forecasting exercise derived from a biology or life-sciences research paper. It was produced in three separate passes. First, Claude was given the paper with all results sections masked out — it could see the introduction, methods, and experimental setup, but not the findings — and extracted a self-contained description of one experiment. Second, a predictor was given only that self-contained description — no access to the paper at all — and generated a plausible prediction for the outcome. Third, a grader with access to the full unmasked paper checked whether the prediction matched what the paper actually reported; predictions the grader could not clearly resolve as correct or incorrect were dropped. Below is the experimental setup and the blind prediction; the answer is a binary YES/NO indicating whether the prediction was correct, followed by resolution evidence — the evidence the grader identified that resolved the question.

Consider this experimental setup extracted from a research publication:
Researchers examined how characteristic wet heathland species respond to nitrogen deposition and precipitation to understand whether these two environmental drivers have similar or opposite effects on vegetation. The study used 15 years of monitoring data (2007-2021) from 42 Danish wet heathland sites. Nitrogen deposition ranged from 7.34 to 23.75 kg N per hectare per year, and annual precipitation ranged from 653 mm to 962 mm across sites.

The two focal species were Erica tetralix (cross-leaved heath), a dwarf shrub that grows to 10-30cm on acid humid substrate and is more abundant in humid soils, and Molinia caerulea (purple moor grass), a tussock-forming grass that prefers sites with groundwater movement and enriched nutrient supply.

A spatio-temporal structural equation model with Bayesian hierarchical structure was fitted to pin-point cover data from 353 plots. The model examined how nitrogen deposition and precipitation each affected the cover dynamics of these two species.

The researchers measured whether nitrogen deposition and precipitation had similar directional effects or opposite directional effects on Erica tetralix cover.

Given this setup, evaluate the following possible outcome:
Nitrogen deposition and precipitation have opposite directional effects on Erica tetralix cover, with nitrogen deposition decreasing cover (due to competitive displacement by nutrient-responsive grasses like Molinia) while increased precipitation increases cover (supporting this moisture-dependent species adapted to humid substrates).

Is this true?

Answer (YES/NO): YES